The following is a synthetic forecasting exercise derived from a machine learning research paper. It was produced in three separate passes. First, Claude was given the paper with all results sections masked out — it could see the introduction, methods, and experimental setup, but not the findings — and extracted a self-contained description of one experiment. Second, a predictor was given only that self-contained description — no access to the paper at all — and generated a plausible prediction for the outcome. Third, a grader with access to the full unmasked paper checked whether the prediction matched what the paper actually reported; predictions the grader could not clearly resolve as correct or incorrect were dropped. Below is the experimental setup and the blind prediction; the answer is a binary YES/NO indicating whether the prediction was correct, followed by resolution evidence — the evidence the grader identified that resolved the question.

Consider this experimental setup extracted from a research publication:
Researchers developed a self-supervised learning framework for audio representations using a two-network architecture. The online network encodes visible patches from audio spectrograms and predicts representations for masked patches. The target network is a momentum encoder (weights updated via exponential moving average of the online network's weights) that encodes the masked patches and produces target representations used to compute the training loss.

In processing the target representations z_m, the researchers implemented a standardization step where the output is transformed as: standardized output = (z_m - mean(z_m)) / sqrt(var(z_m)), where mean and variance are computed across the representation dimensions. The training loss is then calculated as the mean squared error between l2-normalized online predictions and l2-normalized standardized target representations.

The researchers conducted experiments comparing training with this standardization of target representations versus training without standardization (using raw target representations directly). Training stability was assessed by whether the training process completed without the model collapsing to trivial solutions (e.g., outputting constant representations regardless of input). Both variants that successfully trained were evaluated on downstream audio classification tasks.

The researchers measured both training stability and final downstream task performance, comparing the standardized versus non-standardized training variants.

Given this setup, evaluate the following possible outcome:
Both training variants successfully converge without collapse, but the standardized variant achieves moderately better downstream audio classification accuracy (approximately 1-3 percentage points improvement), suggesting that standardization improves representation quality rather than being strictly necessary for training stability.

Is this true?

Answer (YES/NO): NO